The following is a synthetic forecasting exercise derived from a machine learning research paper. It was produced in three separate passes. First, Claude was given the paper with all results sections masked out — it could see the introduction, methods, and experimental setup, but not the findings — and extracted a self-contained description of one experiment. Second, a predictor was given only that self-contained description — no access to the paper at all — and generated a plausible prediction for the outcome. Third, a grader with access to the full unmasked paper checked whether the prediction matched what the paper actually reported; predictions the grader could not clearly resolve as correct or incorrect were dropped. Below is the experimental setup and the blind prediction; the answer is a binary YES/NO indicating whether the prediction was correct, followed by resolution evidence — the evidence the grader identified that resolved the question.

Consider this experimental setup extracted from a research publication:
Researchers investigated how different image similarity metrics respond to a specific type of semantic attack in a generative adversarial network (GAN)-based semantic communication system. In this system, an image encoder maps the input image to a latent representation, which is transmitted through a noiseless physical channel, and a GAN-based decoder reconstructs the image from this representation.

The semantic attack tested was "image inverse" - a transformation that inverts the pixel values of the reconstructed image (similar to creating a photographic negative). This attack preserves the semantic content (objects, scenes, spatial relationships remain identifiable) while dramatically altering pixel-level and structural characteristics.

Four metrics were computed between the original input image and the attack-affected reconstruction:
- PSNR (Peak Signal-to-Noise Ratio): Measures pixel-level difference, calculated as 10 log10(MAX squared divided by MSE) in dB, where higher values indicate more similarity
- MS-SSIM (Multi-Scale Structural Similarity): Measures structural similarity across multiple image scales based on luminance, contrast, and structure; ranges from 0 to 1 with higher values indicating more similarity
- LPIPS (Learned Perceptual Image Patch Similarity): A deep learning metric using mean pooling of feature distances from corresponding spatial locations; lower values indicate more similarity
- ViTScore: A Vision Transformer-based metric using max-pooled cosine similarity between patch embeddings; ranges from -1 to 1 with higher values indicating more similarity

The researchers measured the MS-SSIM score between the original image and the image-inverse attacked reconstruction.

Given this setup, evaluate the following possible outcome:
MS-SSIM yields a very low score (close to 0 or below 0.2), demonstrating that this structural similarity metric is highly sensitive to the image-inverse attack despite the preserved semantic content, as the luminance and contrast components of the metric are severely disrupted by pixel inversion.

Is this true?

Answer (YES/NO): YES